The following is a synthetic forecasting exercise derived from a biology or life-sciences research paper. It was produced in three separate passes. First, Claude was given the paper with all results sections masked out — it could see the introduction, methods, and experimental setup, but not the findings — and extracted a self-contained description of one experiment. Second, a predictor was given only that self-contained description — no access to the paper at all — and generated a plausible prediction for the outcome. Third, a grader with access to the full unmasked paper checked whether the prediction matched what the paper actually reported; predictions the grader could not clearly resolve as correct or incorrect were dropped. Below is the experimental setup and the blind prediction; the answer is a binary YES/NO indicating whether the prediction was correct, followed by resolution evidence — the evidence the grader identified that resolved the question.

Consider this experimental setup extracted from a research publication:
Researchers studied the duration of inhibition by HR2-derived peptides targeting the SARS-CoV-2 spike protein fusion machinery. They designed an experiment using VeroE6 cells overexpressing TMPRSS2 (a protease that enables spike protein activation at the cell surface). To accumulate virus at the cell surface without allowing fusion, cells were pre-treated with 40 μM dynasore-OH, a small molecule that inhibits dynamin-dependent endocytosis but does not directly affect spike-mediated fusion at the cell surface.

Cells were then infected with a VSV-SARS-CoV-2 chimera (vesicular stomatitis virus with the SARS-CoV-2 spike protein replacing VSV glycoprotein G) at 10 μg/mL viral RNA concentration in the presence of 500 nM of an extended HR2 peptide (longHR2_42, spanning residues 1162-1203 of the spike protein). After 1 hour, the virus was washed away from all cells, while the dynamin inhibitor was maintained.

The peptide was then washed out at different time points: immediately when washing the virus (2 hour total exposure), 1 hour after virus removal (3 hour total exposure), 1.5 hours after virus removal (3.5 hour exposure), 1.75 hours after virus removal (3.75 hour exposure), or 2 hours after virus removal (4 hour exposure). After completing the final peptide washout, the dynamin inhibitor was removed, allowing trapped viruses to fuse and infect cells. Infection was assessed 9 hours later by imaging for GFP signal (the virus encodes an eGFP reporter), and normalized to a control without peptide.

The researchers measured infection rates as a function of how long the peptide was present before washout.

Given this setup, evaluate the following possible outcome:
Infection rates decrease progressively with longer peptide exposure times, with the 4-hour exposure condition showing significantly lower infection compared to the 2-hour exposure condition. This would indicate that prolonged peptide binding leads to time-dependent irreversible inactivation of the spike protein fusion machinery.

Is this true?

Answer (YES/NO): NO